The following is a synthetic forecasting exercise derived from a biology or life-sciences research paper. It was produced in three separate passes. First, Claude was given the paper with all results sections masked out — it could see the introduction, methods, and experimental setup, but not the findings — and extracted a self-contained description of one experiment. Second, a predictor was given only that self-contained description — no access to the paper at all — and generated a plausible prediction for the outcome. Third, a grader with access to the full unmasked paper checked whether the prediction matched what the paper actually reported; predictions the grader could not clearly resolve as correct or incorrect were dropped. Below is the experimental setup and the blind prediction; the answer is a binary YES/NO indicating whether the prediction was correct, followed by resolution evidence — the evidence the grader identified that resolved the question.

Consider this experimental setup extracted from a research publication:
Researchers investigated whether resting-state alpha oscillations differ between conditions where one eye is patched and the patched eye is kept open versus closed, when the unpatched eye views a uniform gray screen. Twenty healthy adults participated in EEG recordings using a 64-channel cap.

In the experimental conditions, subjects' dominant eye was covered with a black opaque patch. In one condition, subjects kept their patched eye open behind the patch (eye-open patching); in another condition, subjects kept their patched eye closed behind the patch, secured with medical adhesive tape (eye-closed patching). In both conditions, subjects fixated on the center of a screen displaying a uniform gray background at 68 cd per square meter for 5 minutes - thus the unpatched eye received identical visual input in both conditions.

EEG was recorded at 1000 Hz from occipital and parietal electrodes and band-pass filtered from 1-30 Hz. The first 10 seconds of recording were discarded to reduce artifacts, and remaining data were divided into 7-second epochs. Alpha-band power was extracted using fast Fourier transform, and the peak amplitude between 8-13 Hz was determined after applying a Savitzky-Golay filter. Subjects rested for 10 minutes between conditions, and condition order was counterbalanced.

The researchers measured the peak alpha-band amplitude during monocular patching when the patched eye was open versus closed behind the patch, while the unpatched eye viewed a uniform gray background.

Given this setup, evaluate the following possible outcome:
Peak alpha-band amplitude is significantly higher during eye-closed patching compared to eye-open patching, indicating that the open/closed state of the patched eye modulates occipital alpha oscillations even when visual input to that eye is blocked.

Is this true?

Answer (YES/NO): YES